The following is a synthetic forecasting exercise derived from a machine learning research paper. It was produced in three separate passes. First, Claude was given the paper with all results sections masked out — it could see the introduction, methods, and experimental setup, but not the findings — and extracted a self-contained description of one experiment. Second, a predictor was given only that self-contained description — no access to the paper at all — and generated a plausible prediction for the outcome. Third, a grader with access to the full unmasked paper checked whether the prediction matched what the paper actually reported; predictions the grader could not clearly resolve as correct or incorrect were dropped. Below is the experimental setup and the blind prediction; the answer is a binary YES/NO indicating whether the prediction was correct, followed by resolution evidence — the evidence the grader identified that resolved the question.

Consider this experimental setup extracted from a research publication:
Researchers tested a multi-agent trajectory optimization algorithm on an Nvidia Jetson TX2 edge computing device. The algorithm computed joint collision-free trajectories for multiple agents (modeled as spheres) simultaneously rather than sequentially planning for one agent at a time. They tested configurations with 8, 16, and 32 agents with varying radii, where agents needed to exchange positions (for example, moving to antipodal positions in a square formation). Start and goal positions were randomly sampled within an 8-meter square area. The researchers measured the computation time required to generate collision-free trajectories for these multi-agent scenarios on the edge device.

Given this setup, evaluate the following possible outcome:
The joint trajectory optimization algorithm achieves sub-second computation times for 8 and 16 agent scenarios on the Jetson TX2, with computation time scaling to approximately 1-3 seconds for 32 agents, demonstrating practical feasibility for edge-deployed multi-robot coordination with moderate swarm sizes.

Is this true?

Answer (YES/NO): NO